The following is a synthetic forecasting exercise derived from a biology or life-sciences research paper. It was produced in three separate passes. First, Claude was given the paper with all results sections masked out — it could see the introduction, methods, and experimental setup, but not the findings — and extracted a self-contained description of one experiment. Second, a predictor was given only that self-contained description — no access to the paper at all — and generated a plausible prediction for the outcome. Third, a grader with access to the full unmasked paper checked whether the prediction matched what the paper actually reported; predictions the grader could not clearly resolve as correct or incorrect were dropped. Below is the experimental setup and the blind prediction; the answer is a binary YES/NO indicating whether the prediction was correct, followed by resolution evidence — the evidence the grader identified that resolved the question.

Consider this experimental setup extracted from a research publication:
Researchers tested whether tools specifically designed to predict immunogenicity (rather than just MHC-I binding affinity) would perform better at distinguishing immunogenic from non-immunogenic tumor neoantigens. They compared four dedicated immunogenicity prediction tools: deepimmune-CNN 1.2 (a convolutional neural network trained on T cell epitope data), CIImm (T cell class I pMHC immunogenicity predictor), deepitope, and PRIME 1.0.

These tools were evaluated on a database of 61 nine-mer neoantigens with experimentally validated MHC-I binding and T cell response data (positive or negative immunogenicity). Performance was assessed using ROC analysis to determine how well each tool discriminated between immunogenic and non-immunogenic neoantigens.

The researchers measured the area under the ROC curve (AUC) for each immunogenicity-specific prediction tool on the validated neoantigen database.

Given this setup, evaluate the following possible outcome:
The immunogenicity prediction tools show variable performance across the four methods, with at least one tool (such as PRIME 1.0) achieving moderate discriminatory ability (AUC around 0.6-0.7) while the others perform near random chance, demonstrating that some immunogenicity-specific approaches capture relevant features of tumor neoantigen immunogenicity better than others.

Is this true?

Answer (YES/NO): NO